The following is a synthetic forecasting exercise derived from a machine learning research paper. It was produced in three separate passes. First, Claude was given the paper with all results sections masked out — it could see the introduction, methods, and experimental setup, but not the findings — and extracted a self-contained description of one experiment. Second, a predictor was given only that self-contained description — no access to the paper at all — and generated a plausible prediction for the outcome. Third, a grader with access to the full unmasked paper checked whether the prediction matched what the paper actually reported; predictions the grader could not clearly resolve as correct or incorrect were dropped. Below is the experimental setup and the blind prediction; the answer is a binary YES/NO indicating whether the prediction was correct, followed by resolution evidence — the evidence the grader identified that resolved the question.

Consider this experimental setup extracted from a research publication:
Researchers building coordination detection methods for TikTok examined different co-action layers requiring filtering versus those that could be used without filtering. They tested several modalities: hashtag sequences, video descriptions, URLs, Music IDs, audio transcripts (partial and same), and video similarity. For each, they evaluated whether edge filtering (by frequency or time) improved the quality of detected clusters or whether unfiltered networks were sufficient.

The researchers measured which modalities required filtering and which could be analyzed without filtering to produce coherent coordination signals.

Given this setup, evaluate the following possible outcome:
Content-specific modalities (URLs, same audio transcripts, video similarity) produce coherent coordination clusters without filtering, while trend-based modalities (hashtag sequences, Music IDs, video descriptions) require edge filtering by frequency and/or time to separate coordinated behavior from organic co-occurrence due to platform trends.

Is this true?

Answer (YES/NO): NO